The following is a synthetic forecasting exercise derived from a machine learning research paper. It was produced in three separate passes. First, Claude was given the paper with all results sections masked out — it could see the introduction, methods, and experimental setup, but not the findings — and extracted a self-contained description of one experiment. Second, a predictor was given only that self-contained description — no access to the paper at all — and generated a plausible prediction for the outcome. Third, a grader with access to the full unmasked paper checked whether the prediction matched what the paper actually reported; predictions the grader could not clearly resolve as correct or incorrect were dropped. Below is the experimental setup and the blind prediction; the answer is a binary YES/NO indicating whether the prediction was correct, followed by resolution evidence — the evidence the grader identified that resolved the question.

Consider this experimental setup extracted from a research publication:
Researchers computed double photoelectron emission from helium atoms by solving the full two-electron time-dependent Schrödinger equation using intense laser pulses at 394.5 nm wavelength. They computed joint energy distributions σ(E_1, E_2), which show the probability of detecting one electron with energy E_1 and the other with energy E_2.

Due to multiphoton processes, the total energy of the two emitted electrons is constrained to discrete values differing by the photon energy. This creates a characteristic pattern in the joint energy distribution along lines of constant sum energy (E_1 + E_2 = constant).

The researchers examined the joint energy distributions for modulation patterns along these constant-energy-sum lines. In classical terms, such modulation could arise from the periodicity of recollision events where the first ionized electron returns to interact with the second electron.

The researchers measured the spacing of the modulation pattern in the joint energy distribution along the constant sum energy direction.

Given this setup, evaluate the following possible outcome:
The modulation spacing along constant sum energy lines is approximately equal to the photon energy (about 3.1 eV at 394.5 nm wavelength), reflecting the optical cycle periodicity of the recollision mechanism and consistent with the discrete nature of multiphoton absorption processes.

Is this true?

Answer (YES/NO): NO